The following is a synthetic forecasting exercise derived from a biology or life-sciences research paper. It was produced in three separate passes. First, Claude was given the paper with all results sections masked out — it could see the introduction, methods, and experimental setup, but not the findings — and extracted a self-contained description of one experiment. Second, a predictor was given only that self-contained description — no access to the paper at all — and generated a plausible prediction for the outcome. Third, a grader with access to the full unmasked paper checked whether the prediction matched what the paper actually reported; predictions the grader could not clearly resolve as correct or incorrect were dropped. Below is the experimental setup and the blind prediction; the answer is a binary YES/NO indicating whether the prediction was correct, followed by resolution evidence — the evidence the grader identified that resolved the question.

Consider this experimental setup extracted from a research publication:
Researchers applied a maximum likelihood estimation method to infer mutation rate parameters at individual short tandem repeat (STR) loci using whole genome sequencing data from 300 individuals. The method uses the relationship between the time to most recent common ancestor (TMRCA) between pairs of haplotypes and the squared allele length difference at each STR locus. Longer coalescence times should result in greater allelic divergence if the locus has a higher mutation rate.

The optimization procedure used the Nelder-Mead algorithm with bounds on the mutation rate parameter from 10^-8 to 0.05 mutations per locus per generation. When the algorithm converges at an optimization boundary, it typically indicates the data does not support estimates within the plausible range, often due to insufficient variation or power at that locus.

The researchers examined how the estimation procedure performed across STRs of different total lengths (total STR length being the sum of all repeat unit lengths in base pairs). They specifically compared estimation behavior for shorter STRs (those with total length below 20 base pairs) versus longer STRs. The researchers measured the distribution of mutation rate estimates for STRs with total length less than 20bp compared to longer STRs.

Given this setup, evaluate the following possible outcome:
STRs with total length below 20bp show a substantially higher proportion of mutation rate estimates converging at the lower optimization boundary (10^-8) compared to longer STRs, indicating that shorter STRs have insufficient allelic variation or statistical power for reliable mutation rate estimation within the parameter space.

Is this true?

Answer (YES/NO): YES